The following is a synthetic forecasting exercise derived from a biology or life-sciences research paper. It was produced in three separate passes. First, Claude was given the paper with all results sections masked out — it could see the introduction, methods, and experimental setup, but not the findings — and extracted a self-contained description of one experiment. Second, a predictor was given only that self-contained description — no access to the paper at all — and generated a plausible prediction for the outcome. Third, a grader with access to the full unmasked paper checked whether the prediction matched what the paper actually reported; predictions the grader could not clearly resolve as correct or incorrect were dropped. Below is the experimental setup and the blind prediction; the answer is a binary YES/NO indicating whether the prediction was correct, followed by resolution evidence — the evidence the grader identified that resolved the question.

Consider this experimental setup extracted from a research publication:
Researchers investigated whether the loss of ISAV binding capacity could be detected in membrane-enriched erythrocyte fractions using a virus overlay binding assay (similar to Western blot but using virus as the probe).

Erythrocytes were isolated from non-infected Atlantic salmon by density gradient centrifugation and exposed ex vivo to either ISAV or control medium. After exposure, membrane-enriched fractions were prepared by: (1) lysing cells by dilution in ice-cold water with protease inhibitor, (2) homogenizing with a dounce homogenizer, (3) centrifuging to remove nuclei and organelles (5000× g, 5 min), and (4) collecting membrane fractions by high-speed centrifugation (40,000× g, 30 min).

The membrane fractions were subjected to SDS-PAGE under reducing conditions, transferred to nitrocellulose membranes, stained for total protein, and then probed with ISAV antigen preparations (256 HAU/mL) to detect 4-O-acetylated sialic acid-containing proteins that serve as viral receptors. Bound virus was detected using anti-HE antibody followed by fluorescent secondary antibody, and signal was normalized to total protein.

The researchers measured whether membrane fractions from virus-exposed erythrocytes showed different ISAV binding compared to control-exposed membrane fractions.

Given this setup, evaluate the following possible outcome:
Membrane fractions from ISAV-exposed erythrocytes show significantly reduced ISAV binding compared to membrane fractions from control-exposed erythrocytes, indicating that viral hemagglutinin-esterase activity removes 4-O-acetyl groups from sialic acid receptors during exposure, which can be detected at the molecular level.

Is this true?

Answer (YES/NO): YES